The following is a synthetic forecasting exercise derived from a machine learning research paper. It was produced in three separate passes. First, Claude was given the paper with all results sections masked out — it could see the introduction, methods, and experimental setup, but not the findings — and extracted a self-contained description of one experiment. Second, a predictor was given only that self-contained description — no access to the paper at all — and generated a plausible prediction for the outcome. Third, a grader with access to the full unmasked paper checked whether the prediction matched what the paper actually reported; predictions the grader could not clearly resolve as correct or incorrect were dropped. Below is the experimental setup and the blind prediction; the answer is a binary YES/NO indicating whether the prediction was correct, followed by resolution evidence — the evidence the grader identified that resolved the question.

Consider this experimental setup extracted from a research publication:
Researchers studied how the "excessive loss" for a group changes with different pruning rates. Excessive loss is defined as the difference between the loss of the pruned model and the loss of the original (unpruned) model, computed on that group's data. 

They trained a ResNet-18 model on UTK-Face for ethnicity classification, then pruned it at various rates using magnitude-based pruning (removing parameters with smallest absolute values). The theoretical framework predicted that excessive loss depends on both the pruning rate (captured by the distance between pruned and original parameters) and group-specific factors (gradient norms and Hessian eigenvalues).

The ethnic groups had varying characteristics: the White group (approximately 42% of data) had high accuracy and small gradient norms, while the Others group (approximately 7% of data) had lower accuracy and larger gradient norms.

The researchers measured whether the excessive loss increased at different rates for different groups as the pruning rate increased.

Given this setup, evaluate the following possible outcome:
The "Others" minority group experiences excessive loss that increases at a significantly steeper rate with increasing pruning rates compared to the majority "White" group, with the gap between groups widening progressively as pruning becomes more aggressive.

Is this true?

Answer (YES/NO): YES